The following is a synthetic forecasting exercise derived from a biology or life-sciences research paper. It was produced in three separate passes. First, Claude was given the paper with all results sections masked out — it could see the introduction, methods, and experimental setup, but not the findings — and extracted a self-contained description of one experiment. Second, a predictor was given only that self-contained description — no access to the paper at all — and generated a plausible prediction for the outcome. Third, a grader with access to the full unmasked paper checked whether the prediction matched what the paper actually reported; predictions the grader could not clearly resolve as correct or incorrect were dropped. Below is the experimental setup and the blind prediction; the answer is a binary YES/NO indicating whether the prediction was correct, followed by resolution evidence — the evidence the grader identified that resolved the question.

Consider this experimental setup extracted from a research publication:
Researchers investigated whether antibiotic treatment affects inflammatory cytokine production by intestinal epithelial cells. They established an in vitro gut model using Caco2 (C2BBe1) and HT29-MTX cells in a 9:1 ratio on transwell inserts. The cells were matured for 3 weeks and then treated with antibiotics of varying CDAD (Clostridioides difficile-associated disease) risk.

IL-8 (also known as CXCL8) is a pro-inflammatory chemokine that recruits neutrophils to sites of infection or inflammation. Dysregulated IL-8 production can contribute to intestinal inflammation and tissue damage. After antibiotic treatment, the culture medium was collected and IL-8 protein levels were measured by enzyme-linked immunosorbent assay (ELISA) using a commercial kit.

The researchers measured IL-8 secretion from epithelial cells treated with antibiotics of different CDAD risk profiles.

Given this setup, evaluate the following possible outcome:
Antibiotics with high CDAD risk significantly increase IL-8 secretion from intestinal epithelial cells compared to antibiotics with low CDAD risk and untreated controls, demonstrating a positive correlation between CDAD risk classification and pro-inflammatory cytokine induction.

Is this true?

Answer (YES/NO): NO